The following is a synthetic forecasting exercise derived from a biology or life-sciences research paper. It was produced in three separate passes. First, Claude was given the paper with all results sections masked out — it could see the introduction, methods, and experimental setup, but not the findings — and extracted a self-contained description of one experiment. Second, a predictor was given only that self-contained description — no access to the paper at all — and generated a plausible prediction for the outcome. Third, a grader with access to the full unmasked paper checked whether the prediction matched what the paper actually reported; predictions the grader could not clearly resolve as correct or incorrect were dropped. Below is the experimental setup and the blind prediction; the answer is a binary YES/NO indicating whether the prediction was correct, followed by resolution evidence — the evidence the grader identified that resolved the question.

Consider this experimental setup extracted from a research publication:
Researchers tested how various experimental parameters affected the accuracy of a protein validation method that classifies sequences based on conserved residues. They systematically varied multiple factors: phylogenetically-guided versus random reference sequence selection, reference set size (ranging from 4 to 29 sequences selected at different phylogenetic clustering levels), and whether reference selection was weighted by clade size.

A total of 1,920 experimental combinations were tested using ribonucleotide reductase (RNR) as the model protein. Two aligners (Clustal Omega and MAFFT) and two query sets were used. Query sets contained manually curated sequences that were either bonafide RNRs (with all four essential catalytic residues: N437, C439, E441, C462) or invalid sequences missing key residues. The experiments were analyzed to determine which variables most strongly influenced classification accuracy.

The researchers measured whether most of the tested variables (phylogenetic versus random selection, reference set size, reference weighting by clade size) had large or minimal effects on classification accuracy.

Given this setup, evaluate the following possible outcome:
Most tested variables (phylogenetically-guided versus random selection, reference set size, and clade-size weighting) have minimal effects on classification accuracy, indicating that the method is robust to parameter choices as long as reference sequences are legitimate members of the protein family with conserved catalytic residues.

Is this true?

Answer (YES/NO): YES